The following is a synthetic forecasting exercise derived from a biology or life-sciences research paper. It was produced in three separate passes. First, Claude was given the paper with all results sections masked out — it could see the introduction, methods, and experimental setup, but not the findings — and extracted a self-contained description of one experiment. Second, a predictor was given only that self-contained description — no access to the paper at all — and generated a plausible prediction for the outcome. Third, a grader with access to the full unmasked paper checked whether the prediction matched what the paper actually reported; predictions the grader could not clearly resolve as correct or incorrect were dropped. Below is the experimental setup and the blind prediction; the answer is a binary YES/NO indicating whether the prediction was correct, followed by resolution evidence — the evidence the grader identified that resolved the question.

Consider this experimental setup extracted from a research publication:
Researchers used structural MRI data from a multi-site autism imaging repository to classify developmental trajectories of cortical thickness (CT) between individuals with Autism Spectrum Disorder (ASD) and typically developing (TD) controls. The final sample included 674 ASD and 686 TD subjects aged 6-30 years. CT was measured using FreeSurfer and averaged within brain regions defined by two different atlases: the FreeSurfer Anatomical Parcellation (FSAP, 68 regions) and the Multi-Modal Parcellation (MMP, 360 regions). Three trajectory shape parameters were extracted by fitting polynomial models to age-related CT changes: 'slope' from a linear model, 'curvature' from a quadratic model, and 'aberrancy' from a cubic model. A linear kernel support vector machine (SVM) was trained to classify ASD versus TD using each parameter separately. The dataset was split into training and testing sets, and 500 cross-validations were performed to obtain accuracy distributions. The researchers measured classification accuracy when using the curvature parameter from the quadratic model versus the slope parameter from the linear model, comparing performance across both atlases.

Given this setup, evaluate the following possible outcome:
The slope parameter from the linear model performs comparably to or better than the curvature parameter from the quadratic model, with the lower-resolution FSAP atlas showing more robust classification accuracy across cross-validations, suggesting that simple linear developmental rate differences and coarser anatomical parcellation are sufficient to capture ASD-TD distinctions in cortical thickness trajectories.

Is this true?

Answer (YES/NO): NO